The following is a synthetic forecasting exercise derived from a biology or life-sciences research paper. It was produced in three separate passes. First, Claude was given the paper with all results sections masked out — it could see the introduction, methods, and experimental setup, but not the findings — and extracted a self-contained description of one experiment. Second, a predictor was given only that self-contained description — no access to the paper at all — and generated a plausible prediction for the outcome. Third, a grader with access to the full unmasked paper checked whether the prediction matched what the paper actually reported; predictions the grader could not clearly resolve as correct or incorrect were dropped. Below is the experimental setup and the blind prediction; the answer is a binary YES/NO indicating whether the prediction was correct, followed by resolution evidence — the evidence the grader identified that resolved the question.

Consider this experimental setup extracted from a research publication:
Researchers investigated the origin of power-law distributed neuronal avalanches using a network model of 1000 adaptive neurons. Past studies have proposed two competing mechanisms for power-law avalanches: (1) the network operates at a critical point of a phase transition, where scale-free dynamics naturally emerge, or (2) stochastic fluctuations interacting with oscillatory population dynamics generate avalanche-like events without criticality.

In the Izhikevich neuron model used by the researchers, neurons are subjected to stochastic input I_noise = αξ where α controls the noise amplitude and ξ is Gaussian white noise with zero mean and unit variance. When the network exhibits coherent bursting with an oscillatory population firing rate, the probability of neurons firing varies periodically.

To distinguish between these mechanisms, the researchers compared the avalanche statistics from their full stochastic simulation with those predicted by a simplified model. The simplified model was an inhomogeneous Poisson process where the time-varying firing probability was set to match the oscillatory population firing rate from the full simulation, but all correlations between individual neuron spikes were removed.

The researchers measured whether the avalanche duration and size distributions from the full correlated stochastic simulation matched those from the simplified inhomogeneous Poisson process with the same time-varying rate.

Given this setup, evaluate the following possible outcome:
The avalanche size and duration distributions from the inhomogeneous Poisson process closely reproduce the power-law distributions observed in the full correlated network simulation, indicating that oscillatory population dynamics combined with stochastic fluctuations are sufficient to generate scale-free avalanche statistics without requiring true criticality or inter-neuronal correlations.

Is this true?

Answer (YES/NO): YES